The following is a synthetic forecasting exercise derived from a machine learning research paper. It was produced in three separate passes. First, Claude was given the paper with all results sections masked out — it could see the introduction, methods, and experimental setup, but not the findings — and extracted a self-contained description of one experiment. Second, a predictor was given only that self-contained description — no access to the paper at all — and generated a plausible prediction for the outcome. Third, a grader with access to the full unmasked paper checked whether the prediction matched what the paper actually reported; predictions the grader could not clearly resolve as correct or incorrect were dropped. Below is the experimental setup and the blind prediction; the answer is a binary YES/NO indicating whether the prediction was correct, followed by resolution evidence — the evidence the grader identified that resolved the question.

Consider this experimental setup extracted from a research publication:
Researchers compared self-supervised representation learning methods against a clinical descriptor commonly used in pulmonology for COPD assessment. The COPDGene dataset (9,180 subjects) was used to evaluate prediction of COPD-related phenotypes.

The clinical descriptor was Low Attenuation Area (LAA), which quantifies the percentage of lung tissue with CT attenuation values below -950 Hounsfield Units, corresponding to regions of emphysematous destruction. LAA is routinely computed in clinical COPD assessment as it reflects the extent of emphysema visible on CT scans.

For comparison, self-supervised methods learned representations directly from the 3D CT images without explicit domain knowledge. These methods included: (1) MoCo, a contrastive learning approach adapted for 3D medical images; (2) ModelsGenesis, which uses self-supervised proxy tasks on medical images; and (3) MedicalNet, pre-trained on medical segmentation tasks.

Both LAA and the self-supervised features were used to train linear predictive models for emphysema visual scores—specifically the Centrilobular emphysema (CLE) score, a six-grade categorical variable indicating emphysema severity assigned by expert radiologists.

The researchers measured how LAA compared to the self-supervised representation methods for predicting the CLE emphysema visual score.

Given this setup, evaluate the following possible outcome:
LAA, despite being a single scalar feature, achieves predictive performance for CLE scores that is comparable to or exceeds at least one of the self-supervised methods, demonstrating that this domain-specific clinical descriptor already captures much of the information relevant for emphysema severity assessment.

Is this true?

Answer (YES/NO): NO